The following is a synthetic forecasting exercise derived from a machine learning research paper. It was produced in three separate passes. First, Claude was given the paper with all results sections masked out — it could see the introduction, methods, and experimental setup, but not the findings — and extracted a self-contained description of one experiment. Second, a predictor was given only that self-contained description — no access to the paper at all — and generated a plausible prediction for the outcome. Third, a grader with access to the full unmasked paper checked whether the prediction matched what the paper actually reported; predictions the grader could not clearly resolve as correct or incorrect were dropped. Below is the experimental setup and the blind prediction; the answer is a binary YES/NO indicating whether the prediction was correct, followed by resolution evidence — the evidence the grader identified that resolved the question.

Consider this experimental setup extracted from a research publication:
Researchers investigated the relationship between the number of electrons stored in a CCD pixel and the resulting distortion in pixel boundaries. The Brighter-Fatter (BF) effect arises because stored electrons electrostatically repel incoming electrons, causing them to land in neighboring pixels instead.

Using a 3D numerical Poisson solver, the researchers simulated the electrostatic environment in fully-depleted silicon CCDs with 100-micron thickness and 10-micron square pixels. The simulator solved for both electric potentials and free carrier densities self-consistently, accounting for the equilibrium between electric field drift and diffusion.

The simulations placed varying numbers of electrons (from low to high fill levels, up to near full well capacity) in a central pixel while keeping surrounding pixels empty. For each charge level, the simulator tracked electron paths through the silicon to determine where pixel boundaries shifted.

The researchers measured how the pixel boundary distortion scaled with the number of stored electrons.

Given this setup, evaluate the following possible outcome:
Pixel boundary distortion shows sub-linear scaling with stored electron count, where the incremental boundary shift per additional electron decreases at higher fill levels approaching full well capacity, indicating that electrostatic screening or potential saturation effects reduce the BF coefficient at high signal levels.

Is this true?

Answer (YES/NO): NO